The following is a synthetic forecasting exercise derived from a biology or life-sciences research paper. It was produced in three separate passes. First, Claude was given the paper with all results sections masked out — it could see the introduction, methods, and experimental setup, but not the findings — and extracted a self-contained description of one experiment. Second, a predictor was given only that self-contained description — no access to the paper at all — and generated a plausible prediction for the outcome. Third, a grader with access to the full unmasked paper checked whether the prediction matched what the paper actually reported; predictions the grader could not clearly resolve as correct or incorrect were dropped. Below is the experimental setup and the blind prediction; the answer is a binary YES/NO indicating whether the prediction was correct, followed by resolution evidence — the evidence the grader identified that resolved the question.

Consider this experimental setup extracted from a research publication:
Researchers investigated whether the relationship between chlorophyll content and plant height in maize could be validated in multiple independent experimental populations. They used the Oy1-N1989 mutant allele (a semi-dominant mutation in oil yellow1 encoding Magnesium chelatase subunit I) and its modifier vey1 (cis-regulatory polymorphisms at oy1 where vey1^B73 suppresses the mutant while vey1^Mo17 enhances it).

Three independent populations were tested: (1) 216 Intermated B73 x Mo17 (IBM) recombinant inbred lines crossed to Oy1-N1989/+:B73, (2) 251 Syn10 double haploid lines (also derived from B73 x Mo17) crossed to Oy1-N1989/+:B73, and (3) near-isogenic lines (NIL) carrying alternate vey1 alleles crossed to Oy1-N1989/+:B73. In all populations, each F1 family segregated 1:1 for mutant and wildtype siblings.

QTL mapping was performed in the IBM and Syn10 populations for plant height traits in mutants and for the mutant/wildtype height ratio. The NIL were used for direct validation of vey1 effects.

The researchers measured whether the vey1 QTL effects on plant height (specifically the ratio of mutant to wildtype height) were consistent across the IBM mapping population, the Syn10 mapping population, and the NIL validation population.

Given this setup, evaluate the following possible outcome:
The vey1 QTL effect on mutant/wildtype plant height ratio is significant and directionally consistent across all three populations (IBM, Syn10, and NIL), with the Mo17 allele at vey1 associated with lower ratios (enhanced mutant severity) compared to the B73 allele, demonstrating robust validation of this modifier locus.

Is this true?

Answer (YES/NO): YES